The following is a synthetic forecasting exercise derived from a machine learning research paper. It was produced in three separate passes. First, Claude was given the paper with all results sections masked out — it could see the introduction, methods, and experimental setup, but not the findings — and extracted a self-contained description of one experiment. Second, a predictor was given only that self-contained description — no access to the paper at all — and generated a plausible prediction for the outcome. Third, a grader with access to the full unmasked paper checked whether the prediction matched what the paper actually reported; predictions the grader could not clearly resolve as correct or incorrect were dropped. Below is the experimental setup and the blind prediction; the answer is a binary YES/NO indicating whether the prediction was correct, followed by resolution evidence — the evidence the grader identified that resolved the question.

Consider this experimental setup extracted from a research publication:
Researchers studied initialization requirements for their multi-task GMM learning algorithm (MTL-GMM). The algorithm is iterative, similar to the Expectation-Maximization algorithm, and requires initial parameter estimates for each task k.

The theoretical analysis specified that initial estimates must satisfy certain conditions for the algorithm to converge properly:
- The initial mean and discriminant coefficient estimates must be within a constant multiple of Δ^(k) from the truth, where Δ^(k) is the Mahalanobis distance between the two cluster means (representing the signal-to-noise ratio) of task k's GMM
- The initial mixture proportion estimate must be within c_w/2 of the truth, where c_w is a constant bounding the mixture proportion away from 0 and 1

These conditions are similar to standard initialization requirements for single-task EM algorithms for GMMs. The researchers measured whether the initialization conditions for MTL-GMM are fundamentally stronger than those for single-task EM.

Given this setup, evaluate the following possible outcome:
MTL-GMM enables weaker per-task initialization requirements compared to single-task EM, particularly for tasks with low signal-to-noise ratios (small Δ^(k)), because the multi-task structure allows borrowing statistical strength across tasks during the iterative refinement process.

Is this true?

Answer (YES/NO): NO